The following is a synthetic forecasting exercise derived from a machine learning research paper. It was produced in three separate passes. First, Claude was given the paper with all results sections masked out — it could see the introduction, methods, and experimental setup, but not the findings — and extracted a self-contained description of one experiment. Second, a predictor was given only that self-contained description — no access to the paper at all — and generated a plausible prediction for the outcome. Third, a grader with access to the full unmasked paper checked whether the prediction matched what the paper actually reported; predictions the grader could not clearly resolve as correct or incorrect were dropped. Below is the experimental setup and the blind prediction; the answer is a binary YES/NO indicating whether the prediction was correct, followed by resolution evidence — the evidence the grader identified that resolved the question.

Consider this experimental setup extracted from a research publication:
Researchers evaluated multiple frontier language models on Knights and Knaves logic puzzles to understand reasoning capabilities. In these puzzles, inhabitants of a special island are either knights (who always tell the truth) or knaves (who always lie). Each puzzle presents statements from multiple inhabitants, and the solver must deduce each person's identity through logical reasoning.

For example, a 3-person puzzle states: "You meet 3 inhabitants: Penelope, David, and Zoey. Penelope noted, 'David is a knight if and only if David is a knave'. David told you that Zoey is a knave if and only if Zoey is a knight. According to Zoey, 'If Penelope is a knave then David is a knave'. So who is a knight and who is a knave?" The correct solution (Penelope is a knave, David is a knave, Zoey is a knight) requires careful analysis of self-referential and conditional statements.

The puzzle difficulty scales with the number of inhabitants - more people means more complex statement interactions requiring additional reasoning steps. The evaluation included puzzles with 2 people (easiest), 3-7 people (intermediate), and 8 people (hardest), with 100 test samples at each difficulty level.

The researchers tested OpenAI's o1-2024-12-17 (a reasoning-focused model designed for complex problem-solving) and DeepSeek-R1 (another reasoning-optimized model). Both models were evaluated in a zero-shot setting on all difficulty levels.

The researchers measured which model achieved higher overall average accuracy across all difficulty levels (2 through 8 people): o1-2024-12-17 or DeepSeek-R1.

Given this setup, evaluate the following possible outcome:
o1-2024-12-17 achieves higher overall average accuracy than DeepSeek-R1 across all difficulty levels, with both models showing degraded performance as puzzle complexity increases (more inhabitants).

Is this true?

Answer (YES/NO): NO